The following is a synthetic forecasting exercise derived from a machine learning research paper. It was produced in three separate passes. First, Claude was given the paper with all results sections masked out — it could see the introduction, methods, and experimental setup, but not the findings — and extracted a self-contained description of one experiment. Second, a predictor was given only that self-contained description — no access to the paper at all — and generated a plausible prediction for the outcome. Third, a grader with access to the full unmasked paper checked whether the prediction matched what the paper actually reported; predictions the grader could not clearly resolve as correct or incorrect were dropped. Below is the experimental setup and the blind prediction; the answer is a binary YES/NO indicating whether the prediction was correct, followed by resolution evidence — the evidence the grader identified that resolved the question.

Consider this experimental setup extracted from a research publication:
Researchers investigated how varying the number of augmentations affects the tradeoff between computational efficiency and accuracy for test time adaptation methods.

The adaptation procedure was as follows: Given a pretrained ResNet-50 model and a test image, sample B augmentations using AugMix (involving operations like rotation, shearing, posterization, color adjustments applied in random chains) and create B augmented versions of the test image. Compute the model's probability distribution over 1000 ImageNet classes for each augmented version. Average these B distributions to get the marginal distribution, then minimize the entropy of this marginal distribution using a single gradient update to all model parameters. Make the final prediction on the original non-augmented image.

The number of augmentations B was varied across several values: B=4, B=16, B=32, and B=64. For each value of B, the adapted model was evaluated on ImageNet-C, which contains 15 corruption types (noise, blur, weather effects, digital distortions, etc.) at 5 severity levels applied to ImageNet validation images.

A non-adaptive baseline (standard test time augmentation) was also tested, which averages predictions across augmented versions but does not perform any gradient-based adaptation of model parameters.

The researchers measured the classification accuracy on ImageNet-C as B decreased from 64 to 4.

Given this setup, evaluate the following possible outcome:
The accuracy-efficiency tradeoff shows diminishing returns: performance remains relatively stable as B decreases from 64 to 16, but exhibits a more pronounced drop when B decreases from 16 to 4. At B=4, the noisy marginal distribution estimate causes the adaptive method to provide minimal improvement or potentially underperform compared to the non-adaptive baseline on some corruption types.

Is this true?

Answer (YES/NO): NO